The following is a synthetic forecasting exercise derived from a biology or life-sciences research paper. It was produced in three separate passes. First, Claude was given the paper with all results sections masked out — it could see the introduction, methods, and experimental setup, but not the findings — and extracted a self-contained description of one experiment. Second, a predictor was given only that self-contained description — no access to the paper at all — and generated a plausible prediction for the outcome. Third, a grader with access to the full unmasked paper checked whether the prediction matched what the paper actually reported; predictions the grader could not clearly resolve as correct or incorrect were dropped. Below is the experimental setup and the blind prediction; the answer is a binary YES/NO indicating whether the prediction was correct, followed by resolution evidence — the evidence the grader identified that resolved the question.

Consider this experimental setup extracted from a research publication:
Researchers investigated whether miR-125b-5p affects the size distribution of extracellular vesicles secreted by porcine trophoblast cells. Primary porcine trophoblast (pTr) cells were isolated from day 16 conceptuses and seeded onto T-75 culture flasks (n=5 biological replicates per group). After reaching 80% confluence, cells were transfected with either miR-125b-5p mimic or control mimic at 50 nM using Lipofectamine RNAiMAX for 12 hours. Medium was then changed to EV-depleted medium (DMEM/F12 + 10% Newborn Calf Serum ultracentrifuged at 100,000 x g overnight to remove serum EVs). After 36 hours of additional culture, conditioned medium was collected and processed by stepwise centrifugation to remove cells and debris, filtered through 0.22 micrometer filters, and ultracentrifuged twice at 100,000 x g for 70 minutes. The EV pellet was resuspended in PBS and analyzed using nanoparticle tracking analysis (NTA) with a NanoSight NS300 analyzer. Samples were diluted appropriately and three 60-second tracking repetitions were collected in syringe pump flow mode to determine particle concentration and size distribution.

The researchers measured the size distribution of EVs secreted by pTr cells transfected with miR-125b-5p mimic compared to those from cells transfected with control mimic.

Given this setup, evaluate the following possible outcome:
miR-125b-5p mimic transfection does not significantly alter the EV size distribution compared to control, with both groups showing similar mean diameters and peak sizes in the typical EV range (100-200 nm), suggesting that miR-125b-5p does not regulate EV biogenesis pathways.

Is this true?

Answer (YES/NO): NO